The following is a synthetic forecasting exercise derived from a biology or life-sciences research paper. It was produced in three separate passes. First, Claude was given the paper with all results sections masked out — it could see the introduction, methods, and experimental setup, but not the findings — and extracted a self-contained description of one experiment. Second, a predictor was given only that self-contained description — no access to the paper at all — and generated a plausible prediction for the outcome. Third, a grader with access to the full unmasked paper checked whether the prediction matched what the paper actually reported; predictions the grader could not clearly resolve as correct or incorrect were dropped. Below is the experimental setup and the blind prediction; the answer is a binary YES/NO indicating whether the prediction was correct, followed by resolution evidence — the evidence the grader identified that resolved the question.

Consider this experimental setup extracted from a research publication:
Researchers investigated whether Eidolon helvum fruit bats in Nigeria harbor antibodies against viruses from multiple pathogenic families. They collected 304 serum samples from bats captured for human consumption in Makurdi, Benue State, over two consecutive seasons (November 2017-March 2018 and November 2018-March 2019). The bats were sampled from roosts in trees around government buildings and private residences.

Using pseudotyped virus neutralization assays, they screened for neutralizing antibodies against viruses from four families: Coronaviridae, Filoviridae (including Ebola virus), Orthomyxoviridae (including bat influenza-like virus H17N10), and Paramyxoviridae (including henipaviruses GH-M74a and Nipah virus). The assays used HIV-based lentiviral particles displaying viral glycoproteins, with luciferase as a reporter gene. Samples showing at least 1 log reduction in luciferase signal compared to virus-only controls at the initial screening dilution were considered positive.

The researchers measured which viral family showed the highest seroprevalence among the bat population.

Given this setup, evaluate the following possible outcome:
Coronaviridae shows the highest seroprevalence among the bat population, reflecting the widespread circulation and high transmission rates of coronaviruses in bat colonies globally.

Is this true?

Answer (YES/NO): NO